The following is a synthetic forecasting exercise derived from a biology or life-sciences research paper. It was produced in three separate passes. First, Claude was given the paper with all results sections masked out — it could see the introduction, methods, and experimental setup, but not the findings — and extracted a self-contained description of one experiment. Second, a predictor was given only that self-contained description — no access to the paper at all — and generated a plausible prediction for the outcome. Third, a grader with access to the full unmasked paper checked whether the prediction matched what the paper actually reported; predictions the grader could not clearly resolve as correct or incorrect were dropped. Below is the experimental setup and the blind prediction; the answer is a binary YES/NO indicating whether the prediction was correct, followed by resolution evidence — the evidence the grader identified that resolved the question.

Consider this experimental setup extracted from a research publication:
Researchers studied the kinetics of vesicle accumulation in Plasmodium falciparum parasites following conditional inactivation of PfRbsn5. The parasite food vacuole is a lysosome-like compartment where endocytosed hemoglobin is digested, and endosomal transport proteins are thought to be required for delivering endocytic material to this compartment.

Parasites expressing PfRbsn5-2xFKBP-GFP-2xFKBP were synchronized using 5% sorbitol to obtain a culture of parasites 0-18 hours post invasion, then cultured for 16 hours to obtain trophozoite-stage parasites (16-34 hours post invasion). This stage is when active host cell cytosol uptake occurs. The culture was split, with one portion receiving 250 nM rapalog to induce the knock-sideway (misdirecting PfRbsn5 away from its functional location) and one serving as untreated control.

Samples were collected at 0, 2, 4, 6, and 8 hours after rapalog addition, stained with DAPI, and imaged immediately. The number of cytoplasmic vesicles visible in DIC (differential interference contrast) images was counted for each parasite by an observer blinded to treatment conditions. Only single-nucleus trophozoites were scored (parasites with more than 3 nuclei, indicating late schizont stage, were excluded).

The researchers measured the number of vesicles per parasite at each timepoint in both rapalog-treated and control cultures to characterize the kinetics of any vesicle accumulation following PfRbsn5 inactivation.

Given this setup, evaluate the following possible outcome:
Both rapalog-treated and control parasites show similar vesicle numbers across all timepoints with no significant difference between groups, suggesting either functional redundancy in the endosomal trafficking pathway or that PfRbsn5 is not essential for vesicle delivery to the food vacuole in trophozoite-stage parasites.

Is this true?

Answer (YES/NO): NO